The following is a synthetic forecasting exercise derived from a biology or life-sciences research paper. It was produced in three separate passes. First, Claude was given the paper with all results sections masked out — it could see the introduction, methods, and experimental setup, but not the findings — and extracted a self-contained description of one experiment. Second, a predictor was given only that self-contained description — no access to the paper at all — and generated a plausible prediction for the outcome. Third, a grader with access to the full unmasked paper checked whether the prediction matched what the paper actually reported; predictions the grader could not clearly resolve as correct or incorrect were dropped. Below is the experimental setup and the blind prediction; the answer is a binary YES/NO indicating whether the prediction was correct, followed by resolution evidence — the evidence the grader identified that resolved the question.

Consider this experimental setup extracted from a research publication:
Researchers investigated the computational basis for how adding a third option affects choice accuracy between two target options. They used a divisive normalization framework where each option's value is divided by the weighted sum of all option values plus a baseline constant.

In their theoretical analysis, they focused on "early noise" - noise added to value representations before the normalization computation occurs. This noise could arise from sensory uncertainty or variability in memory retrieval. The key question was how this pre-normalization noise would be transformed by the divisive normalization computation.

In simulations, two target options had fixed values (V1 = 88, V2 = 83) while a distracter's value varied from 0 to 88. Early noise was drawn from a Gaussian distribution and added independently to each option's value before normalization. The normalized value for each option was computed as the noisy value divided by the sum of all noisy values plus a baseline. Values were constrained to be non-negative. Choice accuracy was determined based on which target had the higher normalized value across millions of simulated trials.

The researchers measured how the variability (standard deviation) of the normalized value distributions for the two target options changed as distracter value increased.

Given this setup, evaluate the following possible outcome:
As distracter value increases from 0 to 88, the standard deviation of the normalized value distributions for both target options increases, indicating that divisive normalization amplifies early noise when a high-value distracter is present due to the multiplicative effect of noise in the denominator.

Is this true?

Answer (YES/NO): NO